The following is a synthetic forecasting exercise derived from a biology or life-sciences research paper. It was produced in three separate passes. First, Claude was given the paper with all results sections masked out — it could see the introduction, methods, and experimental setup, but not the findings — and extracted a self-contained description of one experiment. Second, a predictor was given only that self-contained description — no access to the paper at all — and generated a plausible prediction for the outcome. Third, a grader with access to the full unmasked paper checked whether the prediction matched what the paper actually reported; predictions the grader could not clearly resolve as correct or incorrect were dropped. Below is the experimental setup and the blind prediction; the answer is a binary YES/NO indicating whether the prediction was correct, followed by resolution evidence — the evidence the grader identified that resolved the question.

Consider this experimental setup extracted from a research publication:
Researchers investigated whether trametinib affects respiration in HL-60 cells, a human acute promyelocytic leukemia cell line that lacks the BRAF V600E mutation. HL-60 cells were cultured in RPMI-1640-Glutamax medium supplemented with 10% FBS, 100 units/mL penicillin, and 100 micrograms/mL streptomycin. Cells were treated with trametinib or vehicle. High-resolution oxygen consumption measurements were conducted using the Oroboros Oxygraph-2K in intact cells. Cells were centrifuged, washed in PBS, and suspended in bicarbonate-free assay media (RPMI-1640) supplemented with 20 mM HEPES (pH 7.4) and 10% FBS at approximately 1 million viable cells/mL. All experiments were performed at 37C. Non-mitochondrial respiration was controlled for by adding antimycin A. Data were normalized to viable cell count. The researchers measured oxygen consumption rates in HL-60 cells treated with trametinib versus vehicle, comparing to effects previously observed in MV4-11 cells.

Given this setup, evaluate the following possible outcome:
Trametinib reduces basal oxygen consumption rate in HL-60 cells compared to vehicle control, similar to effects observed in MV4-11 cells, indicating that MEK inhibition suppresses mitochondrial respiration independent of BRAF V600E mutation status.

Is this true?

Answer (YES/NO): YES